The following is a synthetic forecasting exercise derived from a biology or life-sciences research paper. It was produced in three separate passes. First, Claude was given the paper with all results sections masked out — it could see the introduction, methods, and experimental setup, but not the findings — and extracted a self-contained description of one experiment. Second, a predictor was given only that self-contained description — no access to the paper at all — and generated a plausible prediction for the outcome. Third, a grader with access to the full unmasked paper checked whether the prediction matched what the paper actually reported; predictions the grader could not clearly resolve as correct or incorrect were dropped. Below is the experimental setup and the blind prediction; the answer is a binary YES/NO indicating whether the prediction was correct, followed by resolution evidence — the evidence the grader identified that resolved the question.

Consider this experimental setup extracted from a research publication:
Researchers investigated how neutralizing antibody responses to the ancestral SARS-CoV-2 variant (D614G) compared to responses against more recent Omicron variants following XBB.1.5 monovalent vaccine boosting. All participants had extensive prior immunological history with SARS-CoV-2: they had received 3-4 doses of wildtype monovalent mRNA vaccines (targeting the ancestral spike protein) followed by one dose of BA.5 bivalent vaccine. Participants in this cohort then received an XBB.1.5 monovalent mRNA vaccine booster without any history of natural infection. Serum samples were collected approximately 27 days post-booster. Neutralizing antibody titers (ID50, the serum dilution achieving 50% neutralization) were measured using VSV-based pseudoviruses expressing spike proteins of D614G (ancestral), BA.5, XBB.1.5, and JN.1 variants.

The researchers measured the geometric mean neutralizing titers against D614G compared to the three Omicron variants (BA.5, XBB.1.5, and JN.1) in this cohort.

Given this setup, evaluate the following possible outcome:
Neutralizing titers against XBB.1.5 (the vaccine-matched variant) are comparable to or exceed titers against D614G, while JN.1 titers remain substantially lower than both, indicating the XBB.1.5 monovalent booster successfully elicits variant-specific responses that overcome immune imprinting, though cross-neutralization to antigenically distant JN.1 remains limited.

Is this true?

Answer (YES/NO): NO